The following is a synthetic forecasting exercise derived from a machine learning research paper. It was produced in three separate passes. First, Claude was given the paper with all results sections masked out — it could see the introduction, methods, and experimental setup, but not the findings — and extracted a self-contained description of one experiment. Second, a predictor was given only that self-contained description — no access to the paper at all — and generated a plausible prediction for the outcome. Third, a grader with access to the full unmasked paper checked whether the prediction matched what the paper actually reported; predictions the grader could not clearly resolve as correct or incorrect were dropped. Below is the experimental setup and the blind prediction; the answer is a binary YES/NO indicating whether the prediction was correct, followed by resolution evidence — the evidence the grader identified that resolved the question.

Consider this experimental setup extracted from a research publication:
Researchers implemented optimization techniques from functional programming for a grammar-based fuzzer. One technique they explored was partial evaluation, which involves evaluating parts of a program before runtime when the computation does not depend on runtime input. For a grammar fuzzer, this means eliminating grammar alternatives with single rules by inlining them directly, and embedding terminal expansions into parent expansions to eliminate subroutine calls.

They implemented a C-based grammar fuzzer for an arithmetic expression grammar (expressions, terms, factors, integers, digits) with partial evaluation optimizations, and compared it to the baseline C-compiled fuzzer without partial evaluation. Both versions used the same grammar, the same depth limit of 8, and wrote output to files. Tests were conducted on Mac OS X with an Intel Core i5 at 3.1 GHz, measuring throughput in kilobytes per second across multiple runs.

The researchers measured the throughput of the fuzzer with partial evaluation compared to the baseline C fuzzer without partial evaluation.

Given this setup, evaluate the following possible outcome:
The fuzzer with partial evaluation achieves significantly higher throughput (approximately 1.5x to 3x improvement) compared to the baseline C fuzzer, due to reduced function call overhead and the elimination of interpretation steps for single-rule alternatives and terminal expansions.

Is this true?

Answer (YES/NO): NO